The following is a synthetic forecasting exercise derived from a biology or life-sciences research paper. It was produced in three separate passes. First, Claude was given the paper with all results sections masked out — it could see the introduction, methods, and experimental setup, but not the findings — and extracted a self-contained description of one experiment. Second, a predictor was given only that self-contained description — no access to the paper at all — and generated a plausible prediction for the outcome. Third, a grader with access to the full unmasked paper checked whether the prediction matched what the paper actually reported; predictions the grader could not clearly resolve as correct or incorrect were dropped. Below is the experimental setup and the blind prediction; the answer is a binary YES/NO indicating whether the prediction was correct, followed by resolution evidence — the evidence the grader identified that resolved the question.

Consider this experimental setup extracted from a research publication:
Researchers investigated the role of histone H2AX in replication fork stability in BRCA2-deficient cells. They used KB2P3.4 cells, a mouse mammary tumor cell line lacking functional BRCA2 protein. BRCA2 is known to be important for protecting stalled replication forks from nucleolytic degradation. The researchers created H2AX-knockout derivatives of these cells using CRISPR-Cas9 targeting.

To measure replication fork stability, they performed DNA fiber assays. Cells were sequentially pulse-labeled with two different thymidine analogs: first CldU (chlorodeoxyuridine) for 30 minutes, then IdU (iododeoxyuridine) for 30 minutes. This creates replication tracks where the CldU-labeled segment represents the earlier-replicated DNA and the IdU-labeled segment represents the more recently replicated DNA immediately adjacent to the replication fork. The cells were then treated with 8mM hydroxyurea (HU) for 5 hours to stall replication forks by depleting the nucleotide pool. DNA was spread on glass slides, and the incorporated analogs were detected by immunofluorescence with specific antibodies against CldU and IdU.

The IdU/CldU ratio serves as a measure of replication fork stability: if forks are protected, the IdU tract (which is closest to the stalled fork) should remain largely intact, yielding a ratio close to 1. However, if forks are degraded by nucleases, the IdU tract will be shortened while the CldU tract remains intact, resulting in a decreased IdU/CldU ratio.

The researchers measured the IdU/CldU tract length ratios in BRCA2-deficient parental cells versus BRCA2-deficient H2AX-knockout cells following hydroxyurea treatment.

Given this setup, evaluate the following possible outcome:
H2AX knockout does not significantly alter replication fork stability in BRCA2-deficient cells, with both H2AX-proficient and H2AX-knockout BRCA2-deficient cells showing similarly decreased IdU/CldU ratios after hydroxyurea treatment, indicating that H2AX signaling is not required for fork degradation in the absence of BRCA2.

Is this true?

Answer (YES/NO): NO